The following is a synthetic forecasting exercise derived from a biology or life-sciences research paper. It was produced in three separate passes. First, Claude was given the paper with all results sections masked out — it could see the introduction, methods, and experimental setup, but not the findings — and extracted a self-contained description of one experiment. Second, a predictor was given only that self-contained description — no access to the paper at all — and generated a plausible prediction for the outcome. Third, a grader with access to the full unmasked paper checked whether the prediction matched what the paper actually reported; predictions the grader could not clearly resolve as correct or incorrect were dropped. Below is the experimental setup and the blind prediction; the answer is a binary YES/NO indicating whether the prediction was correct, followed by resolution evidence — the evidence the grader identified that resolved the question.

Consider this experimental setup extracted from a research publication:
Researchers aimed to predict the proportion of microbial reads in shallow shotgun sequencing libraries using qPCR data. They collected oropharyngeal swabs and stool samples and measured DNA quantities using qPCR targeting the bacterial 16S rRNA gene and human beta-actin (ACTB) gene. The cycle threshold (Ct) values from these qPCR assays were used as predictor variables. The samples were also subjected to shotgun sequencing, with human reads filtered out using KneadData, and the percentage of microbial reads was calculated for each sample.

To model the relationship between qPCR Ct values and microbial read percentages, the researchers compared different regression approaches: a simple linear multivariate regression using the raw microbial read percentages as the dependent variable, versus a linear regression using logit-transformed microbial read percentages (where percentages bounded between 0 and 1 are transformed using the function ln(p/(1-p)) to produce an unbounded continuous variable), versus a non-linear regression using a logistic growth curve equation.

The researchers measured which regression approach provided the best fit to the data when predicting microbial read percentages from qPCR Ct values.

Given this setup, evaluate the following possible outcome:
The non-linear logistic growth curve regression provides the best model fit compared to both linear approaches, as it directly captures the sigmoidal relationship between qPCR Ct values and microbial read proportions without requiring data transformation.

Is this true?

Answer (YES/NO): YES